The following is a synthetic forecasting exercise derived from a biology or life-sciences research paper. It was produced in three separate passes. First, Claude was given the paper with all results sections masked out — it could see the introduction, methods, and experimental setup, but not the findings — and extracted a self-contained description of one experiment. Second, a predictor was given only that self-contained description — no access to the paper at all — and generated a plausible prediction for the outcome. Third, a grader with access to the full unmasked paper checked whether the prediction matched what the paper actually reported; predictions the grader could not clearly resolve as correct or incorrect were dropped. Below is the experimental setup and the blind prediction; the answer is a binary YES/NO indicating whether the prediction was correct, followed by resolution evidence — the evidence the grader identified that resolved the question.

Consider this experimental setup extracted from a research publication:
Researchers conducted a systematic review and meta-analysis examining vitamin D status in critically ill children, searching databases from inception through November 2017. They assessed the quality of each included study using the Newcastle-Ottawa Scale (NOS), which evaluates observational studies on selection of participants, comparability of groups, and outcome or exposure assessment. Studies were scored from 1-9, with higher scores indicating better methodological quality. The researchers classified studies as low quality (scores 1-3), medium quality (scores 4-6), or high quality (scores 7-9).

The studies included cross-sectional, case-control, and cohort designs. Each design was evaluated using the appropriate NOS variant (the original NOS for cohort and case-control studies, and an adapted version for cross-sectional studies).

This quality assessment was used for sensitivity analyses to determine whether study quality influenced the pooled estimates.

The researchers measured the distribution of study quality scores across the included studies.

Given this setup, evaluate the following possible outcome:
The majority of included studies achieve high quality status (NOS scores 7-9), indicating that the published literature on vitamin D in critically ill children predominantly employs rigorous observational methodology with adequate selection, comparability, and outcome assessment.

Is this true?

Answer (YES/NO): NO